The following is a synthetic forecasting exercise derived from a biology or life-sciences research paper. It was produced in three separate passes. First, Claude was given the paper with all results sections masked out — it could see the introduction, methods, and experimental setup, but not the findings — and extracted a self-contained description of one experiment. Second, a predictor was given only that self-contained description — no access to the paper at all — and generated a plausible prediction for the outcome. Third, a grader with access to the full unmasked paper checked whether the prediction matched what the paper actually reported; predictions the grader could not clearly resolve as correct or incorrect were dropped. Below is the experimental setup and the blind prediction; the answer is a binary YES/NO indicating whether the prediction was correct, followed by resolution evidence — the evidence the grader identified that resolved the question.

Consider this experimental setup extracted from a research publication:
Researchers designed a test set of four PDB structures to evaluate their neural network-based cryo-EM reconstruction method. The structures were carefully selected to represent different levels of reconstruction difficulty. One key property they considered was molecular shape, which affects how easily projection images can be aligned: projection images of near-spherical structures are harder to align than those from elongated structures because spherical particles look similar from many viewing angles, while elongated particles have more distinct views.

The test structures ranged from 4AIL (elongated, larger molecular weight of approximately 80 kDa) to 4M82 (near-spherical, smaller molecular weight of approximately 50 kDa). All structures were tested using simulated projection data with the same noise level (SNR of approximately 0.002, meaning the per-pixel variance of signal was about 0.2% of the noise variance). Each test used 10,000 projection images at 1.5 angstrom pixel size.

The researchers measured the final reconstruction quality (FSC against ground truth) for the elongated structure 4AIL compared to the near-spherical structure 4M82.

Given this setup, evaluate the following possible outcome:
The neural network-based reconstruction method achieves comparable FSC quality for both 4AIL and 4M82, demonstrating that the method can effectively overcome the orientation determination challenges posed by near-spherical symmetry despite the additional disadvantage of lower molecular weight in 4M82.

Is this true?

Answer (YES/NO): NO